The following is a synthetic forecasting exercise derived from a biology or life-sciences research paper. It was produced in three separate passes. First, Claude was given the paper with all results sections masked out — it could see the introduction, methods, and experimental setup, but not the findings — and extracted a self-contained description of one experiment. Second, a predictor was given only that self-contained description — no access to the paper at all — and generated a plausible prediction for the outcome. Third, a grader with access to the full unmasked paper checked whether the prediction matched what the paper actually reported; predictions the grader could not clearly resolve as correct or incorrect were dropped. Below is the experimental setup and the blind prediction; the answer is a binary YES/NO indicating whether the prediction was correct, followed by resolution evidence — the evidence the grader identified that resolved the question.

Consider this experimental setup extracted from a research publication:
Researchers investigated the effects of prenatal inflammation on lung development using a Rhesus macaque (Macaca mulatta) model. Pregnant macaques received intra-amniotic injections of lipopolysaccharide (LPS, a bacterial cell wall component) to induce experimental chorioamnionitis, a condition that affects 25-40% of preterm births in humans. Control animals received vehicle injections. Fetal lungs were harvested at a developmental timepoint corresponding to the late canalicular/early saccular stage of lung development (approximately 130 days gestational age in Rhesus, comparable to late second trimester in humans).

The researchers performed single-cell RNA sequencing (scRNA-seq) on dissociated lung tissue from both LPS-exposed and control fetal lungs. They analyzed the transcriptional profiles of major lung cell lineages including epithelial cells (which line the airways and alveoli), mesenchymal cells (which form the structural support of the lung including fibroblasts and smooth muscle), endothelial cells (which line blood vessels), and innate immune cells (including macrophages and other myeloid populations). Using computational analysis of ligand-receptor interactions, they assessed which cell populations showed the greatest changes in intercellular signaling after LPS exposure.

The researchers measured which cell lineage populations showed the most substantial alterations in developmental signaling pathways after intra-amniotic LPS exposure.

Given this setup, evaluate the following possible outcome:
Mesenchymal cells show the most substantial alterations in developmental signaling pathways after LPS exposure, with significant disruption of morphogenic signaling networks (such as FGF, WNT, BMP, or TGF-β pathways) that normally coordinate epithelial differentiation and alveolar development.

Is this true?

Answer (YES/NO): NO